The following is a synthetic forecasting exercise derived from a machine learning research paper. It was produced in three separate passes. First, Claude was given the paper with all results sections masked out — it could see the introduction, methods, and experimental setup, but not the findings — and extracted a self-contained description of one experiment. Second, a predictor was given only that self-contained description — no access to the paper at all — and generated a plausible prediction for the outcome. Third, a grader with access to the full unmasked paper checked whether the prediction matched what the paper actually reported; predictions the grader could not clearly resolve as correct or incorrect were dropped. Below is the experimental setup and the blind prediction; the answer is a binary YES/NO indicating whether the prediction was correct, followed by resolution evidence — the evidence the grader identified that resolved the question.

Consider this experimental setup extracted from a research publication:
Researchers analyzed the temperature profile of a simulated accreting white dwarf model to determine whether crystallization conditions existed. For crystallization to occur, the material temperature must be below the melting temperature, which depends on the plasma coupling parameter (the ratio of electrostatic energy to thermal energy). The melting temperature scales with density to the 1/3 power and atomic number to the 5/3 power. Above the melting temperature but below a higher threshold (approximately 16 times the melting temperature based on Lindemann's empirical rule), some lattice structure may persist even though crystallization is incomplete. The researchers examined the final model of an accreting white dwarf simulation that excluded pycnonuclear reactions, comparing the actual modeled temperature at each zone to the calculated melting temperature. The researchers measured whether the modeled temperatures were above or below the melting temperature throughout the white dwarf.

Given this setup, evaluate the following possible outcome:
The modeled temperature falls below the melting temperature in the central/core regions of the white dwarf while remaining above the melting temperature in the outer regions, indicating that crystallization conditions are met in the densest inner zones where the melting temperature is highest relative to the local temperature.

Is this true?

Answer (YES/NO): NO